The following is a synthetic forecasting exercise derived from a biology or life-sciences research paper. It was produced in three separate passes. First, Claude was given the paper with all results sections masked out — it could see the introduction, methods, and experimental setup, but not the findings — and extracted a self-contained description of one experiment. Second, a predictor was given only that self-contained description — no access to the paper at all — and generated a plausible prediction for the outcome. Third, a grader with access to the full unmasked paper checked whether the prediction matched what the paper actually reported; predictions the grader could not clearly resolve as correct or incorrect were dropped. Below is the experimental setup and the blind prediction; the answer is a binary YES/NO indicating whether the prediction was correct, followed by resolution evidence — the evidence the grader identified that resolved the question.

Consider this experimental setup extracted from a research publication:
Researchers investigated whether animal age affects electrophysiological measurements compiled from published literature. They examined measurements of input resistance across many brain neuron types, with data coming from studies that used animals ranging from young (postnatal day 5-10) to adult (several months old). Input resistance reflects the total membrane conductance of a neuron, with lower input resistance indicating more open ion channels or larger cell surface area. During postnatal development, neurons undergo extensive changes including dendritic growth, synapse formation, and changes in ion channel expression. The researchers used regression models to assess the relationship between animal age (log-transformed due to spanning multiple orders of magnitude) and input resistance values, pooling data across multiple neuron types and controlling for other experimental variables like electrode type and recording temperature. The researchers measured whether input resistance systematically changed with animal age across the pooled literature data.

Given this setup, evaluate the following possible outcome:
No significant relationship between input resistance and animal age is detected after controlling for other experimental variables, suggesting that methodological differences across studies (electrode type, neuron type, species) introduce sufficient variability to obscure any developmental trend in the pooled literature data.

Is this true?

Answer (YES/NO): NO